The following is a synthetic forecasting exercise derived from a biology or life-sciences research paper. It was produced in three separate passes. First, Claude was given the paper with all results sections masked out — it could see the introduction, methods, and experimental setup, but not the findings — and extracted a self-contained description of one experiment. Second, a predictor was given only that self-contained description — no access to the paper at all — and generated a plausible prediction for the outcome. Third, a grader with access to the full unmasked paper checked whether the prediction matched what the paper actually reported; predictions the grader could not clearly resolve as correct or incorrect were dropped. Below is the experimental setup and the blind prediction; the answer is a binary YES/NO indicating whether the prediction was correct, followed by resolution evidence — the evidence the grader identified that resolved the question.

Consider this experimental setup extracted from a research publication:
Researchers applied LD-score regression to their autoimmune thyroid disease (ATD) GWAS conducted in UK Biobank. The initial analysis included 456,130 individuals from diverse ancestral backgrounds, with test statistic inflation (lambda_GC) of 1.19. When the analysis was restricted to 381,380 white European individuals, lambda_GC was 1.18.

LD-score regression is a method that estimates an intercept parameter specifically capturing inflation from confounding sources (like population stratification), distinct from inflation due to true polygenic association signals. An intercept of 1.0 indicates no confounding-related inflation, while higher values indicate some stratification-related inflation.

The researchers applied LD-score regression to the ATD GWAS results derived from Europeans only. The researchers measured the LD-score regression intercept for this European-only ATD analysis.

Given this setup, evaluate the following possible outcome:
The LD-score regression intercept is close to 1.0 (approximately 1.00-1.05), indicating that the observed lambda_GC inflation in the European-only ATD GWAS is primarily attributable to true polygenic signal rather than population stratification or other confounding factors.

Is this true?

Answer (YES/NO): YES